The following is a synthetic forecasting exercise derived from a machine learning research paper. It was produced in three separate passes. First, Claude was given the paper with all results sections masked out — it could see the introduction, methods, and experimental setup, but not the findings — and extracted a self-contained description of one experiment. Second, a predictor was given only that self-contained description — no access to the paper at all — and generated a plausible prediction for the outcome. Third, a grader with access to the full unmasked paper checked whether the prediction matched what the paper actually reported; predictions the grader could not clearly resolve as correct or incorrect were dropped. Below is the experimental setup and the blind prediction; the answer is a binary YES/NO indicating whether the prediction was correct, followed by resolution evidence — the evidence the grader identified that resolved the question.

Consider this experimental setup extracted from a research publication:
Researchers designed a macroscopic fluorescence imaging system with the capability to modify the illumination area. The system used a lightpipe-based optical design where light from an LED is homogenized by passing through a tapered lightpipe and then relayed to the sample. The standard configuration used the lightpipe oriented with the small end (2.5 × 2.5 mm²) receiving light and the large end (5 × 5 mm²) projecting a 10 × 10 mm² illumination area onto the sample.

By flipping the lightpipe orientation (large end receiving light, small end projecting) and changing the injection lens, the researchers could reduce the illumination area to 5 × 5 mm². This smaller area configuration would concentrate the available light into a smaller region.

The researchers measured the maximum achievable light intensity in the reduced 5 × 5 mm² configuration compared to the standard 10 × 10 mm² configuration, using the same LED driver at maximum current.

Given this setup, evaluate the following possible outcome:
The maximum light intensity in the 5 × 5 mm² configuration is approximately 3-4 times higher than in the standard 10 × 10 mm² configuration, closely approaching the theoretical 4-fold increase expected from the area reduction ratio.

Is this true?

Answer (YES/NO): NO